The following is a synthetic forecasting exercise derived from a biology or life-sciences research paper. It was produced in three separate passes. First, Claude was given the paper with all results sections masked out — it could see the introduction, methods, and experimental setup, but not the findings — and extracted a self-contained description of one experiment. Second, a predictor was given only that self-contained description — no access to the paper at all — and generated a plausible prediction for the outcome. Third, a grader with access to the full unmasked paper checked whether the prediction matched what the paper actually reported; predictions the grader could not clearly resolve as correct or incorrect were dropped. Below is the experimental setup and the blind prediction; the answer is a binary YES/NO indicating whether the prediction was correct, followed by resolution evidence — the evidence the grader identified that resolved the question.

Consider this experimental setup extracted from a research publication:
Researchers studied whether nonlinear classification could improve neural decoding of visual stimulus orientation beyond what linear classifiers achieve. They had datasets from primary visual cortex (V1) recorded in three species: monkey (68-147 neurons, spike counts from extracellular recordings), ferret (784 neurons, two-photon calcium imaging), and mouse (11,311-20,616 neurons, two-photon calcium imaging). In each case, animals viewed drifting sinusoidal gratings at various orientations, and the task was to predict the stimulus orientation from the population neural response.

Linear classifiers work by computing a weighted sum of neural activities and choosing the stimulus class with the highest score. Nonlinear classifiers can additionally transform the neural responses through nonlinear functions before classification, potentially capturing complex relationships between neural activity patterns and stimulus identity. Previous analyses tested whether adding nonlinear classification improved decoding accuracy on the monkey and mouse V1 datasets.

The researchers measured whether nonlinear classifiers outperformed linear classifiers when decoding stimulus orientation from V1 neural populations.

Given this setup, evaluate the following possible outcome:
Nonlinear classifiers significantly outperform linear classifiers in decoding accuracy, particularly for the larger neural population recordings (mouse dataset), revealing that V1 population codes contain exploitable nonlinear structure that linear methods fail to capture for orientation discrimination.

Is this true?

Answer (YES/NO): NO